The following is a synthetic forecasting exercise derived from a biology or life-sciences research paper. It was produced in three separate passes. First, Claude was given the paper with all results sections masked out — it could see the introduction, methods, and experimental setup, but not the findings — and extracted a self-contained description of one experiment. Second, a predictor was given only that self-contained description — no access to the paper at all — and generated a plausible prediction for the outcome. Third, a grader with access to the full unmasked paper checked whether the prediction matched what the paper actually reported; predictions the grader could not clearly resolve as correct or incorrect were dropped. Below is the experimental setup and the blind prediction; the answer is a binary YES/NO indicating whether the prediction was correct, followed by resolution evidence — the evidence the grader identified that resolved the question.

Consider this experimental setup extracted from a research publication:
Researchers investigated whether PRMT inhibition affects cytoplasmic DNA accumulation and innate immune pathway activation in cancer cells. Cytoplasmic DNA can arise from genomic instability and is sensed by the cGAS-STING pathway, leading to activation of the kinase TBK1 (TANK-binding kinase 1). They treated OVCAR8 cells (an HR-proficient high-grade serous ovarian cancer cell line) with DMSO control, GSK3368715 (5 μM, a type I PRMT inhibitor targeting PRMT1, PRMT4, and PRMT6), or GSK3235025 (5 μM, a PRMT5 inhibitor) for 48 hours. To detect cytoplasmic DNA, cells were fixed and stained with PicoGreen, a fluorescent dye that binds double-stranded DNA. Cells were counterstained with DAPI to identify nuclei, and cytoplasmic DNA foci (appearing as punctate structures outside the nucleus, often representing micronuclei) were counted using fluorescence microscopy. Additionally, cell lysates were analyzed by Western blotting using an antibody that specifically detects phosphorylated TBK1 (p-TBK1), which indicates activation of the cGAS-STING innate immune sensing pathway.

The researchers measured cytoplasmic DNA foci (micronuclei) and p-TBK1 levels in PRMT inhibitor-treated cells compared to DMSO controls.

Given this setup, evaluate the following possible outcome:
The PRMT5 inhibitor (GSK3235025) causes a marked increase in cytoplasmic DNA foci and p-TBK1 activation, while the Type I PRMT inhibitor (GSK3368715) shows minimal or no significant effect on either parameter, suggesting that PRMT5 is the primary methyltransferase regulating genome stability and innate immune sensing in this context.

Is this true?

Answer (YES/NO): NO